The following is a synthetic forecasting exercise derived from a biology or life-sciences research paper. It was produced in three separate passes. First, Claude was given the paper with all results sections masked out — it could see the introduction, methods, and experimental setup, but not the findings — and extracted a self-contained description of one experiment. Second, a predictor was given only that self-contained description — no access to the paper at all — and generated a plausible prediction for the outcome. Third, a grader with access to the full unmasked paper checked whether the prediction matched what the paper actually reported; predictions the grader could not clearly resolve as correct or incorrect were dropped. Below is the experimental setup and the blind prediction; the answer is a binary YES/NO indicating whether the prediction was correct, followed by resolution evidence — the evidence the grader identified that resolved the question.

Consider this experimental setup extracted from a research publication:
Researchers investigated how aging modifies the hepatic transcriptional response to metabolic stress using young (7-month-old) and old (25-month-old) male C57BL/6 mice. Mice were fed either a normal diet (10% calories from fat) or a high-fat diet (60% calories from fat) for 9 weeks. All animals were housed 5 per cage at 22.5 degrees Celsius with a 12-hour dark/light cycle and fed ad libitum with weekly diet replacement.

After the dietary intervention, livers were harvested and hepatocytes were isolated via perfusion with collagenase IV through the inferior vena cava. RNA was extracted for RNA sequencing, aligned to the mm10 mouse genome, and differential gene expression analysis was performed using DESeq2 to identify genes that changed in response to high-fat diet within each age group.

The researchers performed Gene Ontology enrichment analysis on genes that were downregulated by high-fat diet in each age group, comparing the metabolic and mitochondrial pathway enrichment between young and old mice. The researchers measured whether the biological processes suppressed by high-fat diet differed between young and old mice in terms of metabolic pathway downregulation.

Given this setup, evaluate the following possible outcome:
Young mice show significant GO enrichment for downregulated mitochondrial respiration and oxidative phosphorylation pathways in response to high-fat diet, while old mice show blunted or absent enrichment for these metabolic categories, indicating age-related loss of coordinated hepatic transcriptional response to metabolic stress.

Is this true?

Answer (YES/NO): NO